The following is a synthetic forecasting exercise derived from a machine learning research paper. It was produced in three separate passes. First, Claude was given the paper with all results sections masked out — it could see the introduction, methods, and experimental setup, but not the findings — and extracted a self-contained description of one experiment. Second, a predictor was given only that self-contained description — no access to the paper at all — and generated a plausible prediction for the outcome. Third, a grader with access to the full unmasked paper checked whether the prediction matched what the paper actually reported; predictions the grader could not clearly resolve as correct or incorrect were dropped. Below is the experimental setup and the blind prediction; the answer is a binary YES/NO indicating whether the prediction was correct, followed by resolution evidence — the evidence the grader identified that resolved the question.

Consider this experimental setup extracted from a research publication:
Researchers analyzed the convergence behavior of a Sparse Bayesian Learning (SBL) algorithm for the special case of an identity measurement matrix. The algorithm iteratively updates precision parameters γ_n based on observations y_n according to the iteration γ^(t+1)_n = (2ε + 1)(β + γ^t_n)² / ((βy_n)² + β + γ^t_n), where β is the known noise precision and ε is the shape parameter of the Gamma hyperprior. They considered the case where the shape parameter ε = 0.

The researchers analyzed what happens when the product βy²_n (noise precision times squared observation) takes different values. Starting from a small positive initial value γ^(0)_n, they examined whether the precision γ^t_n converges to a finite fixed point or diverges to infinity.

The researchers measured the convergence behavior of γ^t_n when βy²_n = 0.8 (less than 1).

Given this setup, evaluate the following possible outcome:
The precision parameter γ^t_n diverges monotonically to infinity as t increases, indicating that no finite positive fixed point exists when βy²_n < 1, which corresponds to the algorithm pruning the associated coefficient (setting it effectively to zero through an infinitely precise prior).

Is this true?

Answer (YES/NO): YES